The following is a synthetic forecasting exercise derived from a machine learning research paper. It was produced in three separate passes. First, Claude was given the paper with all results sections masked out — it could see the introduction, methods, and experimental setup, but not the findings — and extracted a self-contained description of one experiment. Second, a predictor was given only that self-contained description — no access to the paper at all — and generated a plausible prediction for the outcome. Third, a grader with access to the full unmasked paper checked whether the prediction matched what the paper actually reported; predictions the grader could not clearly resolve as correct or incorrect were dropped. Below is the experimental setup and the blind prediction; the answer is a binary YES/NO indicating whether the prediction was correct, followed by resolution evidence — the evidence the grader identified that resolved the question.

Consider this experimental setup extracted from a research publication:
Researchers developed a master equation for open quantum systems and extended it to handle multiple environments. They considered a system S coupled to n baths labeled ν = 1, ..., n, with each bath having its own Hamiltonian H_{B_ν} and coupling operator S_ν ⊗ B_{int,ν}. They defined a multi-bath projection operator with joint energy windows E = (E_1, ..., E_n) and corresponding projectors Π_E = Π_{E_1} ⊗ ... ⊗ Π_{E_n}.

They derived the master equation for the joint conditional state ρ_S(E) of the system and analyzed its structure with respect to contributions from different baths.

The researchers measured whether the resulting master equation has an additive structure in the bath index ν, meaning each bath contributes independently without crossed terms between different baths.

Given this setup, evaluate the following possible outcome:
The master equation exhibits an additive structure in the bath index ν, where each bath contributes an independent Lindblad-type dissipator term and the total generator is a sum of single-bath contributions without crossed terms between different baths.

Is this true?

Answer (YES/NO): YES